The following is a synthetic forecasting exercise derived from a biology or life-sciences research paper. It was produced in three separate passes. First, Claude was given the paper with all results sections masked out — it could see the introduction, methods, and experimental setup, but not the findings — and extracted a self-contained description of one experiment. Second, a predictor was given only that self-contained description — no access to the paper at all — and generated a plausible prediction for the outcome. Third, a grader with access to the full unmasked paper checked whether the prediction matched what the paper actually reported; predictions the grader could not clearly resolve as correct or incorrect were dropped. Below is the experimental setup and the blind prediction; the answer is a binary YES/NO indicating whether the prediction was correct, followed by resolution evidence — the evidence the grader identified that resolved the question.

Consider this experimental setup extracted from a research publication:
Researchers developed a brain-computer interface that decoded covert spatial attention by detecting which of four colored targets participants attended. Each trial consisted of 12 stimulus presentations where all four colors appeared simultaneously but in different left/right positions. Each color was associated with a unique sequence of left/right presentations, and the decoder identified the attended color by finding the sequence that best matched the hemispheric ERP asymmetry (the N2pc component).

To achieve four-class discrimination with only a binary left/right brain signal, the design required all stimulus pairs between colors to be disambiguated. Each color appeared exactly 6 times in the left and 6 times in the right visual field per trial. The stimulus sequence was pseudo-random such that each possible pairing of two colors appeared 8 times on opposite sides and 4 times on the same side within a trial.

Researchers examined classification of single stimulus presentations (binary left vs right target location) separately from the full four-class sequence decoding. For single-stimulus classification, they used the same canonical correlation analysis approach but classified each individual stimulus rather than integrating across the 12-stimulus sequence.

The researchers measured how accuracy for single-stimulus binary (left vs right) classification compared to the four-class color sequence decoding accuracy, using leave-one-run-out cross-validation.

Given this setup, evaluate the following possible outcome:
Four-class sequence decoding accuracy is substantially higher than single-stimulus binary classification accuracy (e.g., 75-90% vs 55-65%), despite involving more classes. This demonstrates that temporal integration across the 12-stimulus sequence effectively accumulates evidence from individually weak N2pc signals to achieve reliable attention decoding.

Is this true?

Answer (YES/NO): YES